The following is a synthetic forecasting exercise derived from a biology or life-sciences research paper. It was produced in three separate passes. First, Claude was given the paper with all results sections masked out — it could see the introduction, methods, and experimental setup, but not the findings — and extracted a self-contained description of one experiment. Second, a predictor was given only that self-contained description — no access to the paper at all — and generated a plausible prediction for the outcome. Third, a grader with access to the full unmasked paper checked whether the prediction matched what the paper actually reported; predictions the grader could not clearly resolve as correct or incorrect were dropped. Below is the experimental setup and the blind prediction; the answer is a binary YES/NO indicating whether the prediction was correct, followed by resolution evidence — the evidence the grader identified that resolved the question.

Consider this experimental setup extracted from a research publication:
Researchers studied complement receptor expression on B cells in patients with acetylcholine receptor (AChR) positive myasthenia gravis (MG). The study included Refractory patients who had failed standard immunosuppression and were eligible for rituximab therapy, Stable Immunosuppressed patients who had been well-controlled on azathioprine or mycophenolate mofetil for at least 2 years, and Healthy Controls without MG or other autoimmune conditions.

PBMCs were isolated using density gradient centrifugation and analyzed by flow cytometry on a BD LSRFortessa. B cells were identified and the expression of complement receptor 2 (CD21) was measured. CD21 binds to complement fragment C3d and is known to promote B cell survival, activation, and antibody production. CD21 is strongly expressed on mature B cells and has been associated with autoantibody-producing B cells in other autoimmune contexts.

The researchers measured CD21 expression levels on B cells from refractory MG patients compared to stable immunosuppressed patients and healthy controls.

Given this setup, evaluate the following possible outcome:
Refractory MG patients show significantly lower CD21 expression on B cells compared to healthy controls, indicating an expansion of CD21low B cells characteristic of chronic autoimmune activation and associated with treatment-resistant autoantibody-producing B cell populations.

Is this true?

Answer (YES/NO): NO